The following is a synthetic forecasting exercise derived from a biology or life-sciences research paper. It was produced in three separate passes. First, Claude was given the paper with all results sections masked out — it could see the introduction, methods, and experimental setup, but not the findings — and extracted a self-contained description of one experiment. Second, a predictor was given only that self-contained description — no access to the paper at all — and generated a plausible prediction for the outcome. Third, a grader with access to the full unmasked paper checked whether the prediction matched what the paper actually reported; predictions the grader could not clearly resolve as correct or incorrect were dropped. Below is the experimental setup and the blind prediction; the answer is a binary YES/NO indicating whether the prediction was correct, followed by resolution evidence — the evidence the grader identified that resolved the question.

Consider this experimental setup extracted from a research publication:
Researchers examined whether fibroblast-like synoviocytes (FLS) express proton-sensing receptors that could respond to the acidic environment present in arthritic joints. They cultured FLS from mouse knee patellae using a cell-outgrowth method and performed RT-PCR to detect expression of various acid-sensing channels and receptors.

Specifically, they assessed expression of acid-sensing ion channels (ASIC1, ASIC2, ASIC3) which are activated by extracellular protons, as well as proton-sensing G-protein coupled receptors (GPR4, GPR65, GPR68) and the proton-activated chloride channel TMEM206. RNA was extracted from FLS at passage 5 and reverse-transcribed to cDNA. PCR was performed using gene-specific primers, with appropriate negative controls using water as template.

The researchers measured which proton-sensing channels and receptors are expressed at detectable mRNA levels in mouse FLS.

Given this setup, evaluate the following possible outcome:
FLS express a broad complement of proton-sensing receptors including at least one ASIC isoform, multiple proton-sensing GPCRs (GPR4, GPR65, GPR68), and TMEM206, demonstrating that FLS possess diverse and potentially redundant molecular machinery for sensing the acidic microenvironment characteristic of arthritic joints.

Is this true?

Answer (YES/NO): NO